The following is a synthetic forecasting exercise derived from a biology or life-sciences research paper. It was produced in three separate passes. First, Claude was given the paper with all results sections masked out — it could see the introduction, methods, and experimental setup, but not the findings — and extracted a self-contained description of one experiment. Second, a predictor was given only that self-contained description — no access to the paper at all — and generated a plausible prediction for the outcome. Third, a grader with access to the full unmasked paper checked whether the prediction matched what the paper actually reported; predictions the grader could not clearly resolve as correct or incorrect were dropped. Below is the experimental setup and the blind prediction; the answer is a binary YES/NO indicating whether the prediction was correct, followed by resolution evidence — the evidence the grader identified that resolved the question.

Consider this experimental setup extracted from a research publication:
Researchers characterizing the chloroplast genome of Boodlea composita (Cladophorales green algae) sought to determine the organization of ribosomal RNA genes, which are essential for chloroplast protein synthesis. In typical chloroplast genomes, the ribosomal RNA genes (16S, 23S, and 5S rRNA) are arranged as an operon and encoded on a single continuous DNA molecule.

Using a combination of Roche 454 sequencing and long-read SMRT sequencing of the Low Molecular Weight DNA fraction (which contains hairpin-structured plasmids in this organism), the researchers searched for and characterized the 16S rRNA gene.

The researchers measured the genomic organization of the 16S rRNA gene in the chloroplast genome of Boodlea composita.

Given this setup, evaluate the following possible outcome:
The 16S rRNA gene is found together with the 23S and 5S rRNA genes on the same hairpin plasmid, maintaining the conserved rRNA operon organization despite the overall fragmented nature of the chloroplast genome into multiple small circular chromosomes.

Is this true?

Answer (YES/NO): NO